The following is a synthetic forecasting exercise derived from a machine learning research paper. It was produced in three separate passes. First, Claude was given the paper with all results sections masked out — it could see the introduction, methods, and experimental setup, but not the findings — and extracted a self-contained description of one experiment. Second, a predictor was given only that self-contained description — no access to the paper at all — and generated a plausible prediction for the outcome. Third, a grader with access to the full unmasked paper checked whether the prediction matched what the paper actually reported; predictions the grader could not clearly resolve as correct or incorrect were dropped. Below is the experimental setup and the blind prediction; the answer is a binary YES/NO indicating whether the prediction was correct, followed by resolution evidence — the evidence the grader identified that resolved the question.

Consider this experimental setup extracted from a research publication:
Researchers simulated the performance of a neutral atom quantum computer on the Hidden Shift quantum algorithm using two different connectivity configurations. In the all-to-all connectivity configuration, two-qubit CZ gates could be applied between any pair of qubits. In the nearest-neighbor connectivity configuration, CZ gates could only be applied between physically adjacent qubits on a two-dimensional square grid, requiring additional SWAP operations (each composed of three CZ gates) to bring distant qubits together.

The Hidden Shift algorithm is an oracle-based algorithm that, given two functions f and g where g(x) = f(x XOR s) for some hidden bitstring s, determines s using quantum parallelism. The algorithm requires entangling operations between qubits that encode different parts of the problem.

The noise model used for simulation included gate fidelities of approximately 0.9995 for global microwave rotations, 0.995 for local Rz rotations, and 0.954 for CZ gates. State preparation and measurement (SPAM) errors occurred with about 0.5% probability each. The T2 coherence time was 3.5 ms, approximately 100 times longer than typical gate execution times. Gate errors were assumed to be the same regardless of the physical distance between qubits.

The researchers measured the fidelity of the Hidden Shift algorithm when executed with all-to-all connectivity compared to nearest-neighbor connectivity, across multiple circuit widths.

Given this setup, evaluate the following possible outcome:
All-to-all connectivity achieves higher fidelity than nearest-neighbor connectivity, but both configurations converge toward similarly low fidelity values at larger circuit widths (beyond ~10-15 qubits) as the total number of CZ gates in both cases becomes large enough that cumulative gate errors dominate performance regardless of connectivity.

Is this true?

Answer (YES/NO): NO